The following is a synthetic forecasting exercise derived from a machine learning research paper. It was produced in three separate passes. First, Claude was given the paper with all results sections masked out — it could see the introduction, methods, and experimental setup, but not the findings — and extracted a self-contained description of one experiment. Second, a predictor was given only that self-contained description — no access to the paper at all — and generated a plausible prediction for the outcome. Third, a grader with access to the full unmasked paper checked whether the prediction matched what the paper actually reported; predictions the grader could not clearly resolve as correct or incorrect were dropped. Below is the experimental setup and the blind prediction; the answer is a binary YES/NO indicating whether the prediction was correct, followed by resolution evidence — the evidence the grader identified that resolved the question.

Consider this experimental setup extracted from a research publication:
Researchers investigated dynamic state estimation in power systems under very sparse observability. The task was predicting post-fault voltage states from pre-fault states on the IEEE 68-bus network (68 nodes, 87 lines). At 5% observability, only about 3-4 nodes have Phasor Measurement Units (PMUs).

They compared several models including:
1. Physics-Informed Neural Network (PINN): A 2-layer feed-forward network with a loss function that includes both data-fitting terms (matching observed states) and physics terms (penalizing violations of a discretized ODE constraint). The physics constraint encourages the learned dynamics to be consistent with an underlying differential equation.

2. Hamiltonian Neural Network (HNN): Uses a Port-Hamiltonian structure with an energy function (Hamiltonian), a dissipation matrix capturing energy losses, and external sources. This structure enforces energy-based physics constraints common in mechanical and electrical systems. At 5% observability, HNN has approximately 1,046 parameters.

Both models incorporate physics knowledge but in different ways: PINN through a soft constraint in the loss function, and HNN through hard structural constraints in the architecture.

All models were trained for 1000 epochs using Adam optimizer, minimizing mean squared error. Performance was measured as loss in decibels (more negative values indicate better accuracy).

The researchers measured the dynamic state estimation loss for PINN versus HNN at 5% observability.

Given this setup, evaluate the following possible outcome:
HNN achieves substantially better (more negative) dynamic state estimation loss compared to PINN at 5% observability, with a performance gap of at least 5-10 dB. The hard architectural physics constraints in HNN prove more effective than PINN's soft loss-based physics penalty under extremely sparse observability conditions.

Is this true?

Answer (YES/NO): NO